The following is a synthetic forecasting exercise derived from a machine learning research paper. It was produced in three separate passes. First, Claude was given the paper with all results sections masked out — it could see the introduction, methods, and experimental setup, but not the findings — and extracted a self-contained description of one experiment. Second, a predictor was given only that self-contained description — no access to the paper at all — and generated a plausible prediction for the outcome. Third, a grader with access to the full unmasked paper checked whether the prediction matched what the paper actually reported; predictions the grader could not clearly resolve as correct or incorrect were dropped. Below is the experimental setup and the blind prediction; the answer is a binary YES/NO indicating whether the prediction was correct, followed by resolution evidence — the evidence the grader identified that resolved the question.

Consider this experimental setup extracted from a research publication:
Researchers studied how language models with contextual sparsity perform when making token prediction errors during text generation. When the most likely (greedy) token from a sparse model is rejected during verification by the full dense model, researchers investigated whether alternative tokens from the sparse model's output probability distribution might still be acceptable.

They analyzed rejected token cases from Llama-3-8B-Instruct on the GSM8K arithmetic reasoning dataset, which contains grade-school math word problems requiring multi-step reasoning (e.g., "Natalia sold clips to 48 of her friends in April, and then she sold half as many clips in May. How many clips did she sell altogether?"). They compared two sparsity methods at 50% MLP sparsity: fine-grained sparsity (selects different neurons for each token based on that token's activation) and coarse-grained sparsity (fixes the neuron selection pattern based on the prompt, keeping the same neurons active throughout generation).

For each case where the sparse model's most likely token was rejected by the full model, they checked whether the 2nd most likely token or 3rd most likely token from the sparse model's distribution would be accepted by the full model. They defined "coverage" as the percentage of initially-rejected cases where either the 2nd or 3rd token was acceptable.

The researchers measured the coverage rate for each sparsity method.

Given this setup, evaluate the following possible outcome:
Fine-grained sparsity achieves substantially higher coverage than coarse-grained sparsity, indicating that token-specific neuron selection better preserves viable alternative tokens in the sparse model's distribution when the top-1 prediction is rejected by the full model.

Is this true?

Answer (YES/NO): NO